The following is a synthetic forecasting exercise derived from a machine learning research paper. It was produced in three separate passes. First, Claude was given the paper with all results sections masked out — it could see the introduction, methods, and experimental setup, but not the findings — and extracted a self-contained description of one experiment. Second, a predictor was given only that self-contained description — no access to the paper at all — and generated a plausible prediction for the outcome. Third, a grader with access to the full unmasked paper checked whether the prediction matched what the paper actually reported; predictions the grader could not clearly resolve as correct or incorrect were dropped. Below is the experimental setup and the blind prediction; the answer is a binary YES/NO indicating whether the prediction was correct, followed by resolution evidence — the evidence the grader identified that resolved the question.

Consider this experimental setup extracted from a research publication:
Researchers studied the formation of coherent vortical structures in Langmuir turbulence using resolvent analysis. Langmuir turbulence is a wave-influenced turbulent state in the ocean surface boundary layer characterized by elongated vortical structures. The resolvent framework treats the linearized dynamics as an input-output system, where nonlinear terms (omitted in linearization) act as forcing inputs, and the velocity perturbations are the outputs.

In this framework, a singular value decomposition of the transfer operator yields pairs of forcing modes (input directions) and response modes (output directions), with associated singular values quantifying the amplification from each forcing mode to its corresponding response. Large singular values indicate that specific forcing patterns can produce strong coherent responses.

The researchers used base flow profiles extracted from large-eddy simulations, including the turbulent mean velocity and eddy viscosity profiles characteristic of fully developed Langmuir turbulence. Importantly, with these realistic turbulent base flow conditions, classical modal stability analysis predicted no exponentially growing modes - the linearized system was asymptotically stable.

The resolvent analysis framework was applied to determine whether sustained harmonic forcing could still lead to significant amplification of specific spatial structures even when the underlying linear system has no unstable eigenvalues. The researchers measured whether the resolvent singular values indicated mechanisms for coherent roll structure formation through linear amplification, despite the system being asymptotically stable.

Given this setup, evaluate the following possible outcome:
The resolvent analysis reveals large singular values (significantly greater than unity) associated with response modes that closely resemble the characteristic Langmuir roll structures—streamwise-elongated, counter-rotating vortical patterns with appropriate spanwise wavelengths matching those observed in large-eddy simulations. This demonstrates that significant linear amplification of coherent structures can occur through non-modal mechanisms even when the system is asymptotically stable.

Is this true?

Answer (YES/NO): YES